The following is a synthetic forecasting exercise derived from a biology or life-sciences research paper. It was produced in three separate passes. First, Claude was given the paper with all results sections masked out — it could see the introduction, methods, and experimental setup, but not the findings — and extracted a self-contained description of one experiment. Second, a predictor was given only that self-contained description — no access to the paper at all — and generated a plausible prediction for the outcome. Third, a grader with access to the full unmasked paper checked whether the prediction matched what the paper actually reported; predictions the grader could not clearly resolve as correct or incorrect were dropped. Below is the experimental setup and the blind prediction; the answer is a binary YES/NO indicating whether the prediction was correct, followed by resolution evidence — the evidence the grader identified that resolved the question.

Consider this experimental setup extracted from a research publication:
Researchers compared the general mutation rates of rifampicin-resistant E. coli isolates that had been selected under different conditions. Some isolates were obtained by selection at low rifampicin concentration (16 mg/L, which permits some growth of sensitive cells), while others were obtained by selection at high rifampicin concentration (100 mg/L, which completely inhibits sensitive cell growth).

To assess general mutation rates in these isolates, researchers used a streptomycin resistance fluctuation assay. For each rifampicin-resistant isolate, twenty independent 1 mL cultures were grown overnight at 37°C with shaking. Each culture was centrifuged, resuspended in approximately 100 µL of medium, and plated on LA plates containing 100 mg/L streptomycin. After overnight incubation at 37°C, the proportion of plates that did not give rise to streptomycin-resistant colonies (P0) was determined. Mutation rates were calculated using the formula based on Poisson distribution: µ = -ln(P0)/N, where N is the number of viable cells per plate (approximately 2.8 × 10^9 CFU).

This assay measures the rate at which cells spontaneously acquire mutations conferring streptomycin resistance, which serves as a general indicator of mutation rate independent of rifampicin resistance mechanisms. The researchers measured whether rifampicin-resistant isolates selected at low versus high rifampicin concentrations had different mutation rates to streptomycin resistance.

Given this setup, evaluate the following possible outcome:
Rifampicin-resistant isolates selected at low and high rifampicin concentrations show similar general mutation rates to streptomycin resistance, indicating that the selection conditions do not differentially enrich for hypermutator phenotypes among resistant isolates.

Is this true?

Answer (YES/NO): YES